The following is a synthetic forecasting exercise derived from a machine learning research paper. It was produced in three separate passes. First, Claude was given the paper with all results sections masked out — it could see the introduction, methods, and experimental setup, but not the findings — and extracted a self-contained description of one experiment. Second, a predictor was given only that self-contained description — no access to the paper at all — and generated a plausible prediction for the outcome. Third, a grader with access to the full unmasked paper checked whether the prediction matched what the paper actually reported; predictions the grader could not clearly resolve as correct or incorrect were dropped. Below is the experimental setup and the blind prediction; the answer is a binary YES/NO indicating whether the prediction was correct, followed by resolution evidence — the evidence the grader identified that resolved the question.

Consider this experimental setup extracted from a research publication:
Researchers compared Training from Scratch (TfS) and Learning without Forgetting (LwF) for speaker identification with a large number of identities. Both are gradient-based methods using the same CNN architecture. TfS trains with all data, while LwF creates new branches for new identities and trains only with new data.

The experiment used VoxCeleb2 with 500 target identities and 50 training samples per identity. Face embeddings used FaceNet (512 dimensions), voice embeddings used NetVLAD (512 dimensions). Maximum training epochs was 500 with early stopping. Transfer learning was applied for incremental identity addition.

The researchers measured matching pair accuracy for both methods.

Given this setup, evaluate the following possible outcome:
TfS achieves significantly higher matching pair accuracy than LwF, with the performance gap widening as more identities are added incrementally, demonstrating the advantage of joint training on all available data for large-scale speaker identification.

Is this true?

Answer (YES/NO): NO